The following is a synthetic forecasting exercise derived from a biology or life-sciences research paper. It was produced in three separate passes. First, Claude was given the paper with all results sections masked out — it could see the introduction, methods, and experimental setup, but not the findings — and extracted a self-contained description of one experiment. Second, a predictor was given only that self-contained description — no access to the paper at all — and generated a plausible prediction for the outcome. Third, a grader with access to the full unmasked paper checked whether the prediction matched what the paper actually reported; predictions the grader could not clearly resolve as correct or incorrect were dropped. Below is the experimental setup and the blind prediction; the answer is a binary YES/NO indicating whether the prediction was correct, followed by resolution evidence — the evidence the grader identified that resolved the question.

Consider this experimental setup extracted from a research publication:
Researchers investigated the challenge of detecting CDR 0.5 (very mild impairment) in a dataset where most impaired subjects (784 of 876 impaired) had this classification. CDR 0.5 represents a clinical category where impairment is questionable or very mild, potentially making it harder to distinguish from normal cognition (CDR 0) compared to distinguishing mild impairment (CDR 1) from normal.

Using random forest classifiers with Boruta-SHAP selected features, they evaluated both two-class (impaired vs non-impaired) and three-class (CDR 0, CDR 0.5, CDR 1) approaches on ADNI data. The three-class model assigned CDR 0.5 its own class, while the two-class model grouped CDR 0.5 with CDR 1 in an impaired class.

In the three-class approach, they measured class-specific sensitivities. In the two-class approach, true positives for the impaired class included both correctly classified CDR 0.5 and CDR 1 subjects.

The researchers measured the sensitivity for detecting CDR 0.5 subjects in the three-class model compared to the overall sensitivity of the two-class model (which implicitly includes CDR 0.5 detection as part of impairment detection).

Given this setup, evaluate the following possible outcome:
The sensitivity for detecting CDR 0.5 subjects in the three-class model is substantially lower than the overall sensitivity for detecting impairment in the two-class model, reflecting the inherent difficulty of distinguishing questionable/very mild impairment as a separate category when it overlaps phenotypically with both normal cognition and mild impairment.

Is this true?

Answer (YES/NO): YES